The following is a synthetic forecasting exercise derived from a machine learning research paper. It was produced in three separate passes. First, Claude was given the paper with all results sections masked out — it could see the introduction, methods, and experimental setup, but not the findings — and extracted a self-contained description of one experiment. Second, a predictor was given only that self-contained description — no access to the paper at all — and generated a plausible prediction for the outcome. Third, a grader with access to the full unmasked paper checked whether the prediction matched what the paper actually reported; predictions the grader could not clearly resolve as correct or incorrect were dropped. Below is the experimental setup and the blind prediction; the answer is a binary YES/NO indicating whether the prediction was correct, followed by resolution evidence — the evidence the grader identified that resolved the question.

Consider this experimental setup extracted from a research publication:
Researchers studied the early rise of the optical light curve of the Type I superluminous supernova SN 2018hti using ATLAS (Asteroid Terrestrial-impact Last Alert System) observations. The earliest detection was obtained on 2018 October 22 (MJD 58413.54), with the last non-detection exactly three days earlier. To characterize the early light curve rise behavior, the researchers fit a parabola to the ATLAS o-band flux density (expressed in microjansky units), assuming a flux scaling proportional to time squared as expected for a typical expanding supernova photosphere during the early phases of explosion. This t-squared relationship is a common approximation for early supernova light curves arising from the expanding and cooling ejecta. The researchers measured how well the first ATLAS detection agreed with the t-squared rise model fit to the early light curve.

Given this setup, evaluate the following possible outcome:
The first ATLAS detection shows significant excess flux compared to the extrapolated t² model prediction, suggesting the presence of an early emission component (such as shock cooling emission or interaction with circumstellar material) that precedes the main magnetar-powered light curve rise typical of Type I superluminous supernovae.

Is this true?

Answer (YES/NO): NO